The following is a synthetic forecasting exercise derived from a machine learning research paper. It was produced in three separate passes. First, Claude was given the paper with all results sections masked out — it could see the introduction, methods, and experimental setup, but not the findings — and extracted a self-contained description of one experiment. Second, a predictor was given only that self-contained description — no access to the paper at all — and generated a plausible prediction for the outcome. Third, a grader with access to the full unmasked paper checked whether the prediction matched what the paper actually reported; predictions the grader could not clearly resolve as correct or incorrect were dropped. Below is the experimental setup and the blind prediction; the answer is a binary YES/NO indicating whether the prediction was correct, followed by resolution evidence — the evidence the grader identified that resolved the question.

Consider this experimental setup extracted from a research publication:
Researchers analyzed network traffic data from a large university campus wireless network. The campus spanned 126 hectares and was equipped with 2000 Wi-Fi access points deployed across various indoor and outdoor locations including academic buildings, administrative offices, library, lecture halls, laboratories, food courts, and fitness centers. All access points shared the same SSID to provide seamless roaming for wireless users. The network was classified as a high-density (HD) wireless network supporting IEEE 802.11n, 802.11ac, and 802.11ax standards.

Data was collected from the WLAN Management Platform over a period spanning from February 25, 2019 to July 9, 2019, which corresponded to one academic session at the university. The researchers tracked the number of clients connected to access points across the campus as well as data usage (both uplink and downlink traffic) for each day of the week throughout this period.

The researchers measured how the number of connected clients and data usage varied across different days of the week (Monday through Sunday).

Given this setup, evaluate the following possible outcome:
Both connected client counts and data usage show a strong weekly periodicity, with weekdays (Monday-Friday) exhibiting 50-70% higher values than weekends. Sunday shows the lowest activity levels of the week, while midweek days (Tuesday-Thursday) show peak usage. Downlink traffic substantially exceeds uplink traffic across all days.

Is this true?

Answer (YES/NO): NO